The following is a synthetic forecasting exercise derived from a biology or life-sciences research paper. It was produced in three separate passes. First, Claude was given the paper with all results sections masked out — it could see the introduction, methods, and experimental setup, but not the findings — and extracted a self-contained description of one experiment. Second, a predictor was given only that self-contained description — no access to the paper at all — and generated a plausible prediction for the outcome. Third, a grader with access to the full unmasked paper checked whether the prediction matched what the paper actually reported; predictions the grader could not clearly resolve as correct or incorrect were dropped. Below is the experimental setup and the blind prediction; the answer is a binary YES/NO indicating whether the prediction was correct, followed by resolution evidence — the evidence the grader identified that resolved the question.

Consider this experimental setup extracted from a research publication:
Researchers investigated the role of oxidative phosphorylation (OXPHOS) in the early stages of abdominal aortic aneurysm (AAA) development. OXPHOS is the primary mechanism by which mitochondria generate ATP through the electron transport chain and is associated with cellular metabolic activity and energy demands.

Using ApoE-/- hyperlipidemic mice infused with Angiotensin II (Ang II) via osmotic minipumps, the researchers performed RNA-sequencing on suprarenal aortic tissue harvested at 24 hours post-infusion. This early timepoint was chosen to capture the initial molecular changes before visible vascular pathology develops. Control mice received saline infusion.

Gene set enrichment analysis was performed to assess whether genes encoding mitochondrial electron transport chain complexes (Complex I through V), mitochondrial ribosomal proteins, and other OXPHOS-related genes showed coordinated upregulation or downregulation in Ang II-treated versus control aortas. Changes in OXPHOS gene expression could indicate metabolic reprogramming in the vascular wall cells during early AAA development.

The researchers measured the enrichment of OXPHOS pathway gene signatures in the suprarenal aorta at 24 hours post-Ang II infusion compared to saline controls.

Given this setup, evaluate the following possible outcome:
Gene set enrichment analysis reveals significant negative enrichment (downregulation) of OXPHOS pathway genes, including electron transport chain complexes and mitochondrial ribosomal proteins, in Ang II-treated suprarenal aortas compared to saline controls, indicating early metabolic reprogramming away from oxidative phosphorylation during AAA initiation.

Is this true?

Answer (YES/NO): NO